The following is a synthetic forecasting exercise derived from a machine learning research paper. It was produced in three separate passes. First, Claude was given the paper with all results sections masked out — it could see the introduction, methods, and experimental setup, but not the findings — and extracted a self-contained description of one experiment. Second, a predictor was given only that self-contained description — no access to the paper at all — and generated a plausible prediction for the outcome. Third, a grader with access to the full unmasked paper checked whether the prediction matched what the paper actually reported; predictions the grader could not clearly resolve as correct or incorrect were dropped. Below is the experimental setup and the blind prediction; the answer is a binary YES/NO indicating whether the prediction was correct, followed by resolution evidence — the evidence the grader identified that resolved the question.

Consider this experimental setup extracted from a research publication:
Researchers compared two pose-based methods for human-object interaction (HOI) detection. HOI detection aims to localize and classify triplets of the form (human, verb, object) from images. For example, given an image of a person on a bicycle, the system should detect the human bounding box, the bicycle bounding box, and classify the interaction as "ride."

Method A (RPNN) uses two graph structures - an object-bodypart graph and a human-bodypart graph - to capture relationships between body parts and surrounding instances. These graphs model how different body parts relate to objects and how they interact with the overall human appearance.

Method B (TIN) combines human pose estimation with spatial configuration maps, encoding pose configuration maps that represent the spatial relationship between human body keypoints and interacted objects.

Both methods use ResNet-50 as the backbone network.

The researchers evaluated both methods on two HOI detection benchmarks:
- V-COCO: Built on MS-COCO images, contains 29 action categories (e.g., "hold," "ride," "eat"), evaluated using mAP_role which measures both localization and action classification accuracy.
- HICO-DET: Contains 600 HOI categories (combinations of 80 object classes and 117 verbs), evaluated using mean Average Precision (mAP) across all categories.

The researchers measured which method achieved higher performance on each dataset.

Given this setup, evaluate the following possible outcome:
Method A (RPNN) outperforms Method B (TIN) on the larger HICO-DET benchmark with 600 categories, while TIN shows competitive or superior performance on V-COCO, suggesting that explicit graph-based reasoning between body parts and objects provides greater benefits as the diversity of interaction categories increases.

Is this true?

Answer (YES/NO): YES